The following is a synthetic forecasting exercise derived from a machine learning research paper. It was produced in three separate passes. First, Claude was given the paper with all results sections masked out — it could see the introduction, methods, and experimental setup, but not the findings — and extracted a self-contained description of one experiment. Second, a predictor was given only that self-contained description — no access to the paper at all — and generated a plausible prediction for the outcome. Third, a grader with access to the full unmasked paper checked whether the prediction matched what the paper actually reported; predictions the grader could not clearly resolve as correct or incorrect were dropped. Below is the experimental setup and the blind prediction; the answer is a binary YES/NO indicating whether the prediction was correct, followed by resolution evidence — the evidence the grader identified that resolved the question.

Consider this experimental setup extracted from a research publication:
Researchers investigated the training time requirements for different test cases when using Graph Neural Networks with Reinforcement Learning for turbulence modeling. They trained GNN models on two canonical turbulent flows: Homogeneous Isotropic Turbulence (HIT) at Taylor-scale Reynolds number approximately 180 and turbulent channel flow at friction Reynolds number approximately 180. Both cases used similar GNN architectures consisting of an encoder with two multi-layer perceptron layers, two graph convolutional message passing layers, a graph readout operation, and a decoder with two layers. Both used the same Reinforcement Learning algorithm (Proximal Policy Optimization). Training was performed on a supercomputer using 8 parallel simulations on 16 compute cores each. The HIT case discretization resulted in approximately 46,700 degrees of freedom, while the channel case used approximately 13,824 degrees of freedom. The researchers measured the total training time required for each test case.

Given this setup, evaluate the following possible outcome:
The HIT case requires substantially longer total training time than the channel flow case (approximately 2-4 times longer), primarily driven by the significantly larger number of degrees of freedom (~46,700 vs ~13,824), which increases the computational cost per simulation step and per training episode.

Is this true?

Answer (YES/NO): NO